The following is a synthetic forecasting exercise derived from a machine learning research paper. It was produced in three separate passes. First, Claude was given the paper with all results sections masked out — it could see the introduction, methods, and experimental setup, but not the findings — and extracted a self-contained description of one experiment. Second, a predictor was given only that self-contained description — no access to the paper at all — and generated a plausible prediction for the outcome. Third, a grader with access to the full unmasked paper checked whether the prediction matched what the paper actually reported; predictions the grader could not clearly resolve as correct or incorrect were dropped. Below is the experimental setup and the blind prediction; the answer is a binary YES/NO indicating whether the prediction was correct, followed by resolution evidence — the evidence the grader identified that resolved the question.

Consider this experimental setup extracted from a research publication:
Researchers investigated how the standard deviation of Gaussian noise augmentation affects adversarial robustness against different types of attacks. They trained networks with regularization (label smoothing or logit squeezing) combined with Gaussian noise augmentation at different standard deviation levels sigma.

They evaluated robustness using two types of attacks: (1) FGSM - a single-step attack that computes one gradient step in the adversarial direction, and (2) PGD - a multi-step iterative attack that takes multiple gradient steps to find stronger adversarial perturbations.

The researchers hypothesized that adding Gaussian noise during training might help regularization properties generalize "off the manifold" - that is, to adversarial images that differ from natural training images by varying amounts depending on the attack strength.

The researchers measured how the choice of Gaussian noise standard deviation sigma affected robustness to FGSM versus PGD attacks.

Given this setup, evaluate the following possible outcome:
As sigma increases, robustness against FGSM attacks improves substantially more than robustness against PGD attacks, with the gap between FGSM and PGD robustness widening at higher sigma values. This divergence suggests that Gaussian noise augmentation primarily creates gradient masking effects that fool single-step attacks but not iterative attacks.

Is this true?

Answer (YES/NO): NO